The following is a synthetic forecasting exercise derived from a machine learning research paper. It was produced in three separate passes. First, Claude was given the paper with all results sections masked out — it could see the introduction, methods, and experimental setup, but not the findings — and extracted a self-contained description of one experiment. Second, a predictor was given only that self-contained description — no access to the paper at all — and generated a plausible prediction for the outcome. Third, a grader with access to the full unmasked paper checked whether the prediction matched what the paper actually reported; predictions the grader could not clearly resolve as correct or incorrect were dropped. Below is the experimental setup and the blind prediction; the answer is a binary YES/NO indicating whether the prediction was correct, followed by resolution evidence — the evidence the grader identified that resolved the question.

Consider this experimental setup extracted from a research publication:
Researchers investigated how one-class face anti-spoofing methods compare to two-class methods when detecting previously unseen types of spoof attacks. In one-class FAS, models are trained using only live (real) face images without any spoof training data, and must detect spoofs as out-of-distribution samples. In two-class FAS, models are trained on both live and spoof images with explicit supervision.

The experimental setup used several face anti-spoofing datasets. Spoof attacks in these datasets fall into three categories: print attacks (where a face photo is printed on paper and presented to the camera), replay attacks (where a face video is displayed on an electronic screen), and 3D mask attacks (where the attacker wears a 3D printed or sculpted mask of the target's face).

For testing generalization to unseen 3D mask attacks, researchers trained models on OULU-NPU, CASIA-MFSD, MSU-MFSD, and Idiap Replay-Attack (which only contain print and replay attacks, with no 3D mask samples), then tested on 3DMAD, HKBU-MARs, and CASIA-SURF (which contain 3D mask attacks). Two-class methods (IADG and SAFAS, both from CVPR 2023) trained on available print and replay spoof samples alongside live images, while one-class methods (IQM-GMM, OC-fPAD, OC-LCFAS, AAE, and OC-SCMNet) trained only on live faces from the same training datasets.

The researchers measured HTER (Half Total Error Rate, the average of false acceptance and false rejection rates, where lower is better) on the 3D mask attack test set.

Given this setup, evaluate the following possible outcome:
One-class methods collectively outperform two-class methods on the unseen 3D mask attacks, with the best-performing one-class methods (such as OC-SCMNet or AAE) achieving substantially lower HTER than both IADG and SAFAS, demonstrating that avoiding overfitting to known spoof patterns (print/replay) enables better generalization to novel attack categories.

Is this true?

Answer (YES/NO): NO